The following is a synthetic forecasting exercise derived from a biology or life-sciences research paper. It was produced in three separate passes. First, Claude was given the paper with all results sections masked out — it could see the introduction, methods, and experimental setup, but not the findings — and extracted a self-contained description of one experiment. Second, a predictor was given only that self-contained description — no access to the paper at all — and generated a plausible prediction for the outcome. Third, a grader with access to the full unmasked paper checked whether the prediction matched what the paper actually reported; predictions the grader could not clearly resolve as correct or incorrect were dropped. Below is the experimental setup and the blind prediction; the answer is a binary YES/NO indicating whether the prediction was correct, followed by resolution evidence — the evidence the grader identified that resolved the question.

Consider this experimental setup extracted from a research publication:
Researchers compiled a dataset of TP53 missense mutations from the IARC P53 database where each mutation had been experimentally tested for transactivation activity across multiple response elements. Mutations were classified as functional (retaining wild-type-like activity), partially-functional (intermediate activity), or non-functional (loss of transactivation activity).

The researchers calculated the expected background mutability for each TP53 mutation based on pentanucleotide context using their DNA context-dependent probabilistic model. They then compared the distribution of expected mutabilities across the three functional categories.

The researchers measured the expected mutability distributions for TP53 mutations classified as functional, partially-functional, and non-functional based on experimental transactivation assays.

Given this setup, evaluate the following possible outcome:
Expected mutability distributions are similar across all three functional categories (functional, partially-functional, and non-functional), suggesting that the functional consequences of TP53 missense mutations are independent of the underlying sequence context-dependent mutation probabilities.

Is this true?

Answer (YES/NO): NO